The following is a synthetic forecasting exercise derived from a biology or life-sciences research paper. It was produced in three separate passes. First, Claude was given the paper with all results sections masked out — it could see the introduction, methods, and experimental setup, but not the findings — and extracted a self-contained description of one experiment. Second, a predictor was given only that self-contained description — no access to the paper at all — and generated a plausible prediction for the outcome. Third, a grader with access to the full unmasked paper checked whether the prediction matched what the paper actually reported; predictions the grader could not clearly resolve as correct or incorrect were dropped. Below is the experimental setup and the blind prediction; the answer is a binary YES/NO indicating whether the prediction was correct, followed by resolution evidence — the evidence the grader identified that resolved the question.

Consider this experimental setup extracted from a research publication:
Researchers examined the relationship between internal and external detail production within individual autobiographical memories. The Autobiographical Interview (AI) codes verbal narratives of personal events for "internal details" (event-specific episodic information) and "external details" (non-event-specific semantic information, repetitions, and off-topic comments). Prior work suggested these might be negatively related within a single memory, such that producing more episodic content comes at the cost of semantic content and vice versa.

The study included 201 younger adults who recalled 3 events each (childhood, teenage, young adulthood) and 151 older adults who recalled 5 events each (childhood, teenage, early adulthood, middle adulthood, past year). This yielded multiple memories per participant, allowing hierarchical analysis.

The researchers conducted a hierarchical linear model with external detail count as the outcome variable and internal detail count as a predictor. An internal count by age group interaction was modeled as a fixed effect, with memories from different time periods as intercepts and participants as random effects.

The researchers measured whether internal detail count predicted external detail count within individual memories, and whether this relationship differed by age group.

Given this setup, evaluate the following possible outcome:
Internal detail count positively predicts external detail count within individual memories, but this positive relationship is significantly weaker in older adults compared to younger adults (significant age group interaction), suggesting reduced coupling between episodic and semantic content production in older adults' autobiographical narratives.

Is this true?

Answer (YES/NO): YES